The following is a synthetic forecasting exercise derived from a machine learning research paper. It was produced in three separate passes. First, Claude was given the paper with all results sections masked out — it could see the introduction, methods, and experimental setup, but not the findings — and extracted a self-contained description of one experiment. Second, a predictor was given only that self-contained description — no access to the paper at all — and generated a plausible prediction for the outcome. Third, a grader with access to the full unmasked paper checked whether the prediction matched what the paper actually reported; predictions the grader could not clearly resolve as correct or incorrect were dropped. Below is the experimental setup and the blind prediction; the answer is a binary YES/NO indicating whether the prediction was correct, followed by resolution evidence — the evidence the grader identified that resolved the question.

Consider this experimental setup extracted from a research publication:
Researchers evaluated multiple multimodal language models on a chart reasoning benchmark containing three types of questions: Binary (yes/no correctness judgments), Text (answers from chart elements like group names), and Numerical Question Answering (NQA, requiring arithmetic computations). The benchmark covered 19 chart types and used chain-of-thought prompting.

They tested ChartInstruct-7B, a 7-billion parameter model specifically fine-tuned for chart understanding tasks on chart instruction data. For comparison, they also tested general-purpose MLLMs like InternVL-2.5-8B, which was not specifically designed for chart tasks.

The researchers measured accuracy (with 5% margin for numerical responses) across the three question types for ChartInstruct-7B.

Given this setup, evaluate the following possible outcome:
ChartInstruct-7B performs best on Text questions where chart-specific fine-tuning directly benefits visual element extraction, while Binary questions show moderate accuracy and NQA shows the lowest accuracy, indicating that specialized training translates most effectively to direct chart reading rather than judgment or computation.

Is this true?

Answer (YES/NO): NO